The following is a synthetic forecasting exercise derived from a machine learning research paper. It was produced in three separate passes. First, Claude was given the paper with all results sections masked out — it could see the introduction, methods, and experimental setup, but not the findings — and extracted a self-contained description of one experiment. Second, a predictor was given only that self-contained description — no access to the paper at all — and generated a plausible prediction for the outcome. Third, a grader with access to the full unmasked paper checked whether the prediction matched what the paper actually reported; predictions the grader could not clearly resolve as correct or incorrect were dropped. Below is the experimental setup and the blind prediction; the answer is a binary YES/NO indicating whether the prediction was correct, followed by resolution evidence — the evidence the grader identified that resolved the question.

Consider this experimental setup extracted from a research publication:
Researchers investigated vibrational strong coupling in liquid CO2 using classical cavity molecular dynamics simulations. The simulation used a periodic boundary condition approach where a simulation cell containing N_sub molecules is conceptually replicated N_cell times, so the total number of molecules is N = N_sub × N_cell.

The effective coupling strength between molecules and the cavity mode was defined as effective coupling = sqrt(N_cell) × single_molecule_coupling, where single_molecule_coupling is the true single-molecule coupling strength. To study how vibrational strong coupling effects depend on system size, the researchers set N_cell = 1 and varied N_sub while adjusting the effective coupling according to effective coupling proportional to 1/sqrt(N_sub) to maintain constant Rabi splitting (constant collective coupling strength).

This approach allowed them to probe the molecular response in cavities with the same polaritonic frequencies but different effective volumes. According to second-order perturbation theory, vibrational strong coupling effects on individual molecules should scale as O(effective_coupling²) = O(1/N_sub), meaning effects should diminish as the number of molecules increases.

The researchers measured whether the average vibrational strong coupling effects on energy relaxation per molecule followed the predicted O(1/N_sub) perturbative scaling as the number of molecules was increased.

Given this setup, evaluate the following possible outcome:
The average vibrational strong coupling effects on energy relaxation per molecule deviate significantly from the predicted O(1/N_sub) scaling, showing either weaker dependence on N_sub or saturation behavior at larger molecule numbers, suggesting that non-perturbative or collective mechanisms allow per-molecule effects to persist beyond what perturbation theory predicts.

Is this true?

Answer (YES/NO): YES